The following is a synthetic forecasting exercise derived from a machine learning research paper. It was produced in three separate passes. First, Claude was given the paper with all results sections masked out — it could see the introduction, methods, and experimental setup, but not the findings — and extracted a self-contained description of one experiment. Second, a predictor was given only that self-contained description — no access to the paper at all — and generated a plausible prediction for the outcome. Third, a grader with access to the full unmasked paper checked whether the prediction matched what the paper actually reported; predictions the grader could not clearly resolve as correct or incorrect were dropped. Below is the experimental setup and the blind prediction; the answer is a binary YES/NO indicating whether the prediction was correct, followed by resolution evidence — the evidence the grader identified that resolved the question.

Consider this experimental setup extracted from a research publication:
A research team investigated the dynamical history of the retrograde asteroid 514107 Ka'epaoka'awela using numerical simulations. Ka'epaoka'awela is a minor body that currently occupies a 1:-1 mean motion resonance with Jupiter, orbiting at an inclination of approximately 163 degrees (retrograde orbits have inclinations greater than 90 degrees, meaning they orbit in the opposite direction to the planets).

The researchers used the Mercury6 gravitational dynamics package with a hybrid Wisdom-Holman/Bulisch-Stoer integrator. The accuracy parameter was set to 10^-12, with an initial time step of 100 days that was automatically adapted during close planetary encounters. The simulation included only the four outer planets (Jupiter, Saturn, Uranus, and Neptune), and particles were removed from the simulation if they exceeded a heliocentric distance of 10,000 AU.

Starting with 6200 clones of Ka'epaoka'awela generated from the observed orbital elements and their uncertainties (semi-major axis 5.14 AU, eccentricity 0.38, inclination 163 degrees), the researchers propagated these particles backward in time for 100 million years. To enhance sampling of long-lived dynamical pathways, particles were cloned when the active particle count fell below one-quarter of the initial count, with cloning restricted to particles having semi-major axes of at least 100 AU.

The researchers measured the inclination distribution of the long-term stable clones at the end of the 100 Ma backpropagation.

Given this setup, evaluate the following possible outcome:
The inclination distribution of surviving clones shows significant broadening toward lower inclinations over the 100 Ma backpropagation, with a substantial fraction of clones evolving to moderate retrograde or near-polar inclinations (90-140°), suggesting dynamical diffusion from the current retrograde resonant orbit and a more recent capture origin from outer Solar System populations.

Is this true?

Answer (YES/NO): YES